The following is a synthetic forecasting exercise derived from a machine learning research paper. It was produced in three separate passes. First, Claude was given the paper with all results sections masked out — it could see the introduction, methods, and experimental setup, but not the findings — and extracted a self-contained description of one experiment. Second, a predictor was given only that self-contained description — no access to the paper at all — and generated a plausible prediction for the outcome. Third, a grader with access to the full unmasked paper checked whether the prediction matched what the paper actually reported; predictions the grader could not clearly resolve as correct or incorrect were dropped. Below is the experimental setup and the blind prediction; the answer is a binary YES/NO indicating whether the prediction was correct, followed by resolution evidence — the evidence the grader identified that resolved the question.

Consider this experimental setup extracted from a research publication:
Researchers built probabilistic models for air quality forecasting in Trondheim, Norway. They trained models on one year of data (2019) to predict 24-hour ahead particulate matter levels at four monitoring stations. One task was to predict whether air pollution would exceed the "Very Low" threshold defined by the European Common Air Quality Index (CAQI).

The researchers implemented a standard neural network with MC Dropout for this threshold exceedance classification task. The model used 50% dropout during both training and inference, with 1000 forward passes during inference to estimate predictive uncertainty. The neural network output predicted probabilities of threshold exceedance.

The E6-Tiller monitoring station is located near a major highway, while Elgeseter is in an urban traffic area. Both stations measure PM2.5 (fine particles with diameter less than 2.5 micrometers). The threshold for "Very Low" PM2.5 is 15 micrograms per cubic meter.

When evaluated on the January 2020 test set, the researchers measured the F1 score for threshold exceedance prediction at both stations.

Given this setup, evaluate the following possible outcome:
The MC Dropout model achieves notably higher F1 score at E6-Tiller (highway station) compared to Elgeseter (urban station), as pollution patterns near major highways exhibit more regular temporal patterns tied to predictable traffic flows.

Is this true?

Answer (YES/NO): NO